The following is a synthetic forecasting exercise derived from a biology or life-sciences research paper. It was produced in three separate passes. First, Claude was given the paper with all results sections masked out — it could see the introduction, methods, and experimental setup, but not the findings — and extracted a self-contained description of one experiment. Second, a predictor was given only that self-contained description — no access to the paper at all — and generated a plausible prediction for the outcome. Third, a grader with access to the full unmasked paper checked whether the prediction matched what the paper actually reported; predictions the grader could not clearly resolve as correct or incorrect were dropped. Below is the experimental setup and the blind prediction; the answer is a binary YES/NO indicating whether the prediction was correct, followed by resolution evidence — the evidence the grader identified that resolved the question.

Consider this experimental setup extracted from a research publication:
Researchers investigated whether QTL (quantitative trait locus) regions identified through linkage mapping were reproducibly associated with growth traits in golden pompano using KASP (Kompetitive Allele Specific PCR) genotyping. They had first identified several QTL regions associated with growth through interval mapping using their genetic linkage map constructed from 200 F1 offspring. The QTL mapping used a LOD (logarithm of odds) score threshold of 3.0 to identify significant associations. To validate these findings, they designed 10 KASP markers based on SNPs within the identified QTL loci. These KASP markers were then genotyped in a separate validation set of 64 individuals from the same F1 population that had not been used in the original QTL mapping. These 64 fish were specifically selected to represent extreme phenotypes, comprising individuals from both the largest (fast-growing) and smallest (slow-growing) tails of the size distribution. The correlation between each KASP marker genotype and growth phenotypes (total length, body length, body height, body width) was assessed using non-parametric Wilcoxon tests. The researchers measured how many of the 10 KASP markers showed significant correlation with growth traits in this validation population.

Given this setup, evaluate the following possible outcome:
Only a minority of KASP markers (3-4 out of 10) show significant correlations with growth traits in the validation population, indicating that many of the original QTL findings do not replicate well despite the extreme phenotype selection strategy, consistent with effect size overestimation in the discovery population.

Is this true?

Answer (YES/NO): NO